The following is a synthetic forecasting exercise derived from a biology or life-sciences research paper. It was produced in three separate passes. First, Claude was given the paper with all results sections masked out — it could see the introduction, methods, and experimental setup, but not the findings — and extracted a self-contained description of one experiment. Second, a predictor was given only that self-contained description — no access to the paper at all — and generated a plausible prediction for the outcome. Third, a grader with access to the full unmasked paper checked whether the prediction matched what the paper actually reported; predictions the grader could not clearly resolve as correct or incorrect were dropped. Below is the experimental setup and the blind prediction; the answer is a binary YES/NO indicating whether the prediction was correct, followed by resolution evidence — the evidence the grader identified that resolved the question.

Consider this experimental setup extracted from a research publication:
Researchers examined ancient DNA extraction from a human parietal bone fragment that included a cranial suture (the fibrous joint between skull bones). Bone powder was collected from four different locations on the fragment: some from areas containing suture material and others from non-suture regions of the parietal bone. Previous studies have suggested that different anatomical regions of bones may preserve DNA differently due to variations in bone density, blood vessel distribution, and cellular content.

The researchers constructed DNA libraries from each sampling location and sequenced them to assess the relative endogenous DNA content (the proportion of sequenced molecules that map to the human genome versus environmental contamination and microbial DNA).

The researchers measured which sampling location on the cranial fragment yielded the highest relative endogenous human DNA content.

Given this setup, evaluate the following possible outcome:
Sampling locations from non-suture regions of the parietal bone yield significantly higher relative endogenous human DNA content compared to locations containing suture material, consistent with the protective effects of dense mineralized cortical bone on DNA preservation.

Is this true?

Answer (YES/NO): NO